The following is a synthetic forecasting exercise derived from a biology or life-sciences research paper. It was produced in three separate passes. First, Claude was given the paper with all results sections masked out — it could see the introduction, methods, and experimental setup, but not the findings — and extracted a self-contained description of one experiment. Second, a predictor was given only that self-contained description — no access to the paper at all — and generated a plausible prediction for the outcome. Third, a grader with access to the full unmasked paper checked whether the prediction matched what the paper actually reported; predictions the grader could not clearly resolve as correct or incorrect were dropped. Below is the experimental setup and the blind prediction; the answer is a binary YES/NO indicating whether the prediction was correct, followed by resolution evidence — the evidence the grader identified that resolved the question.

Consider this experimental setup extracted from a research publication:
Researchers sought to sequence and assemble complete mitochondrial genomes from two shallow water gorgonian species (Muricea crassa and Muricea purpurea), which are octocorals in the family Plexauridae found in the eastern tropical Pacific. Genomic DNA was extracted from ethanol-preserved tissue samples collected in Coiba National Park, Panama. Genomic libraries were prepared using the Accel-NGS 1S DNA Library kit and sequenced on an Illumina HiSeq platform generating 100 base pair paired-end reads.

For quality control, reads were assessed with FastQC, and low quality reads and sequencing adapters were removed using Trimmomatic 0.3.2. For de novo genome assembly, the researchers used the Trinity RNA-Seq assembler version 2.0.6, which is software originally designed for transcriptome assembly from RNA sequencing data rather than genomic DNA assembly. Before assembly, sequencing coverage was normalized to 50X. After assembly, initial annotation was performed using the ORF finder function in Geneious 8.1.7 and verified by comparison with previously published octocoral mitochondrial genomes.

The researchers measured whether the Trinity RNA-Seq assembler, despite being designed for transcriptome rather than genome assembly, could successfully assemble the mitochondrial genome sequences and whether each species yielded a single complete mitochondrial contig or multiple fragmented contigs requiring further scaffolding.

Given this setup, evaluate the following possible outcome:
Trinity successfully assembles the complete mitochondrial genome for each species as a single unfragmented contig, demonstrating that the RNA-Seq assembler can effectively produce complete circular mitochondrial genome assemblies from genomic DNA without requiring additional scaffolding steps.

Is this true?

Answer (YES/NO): YES